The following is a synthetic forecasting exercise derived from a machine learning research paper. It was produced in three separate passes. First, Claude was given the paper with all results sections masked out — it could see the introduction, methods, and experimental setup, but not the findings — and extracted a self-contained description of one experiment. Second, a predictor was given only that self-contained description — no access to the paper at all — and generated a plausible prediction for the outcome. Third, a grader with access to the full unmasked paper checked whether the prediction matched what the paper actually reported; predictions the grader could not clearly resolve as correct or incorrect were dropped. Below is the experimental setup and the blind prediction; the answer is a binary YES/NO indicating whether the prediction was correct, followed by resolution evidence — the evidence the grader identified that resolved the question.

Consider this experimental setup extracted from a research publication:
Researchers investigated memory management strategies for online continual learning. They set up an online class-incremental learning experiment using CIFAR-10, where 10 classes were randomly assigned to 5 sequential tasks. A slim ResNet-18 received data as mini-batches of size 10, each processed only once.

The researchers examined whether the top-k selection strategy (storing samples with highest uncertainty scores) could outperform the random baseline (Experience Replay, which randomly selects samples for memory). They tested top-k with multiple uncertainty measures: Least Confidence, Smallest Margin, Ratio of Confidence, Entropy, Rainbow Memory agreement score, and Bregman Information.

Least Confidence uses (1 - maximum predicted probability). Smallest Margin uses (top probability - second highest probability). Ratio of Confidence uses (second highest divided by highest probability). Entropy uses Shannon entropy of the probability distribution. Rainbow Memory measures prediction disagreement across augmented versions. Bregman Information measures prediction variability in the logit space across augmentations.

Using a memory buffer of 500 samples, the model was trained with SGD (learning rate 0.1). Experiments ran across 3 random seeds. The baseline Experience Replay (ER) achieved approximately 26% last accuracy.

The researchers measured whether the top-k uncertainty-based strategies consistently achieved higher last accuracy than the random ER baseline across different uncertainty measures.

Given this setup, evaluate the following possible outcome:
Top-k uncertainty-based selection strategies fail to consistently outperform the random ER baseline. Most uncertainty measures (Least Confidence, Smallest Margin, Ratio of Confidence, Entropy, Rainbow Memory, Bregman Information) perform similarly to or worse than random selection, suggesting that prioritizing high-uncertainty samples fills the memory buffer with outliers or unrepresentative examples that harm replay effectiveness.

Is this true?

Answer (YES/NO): YES